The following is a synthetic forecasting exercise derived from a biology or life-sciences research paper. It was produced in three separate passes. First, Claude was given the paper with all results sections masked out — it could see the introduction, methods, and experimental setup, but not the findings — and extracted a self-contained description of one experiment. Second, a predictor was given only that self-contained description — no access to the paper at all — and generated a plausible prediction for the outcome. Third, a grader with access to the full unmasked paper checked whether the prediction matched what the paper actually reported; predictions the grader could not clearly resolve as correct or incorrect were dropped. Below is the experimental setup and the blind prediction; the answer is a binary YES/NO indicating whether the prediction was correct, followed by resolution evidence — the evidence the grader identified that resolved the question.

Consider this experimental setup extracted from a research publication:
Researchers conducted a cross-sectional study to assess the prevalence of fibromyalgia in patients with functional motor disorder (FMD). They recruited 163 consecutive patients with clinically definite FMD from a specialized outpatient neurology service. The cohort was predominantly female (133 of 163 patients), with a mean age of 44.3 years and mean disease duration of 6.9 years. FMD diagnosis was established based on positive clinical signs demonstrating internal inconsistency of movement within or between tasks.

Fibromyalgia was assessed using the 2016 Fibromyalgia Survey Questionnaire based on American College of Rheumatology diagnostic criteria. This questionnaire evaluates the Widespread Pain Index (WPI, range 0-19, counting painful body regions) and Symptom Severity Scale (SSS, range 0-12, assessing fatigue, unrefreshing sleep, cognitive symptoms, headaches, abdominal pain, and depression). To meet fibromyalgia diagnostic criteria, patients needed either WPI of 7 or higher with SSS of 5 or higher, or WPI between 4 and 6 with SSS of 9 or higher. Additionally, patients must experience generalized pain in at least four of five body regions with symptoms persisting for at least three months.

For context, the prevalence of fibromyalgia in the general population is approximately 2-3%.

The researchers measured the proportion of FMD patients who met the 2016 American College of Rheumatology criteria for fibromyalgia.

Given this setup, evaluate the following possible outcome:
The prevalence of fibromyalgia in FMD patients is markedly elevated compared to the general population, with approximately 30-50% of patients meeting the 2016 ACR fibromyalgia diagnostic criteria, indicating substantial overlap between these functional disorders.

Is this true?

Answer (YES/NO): YES